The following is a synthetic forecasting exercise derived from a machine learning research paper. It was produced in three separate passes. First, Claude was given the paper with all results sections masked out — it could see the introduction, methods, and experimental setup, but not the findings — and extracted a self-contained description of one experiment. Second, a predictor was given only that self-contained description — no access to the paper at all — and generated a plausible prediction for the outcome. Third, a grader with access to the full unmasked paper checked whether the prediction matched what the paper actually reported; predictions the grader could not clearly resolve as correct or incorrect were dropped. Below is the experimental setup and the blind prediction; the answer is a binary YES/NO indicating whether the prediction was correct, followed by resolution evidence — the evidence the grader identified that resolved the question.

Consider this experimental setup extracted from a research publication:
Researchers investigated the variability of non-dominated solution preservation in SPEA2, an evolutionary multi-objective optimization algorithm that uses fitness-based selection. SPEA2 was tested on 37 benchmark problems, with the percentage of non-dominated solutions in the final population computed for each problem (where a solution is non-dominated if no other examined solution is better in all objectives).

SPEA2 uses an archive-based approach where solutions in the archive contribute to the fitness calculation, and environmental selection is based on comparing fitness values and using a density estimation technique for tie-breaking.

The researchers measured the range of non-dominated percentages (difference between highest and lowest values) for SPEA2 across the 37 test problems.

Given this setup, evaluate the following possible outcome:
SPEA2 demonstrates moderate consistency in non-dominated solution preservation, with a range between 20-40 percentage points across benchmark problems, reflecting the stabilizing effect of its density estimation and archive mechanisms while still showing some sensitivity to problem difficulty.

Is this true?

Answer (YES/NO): NO